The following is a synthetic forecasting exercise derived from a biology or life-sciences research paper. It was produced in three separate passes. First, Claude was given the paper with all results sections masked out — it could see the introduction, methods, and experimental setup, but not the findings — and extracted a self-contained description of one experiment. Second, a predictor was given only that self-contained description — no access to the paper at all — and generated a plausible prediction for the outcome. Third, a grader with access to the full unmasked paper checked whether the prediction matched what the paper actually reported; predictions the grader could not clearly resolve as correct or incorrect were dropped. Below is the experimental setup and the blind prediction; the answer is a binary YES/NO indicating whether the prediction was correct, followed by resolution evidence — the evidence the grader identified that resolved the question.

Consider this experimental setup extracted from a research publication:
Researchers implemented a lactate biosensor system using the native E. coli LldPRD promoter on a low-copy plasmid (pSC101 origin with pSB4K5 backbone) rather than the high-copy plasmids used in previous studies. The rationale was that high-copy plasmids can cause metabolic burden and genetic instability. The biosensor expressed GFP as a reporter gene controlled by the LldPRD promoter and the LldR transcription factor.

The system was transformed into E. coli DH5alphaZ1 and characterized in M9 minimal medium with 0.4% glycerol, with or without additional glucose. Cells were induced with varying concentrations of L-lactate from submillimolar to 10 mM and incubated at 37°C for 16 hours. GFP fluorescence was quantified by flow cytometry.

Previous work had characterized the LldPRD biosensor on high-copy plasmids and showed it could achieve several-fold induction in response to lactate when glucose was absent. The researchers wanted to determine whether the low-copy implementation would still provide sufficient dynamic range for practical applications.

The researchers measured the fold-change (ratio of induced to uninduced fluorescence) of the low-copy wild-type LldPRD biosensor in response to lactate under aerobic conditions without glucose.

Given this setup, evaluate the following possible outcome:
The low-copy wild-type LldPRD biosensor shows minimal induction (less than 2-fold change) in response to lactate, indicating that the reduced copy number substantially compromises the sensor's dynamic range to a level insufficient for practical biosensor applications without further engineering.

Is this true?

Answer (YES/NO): NO